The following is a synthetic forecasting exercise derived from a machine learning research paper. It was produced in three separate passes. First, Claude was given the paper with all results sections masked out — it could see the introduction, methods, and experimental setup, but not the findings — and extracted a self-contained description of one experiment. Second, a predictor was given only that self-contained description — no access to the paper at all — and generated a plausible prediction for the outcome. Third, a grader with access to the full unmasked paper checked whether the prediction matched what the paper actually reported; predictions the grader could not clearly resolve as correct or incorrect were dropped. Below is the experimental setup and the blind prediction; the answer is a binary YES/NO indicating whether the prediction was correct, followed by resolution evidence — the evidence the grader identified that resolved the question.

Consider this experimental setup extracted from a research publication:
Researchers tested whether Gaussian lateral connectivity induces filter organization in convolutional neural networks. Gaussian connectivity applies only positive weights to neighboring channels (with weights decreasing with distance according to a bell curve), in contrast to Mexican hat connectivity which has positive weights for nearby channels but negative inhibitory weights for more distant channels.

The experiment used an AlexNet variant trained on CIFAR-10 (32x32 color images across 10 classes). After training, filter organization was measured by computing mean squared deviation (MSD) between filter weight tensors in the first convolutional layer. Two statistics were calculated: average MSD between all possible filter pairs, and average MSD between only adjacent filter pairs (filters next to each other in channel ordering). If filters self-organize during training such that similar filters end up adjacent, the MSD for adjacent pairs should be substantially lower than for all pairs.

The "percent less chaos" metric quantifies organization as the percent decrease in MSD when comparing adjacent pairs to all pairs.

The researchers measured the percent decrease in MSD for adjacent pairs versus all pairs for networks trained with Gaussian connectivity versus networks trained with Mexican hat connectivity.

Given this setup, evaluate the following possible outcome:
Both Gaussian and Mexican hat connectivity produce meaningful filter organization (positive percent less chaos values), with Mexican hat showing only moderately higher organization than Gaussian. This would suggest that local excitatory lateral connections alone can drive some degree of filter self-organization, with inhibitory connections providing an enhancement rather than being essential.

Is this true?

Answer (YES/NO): NO